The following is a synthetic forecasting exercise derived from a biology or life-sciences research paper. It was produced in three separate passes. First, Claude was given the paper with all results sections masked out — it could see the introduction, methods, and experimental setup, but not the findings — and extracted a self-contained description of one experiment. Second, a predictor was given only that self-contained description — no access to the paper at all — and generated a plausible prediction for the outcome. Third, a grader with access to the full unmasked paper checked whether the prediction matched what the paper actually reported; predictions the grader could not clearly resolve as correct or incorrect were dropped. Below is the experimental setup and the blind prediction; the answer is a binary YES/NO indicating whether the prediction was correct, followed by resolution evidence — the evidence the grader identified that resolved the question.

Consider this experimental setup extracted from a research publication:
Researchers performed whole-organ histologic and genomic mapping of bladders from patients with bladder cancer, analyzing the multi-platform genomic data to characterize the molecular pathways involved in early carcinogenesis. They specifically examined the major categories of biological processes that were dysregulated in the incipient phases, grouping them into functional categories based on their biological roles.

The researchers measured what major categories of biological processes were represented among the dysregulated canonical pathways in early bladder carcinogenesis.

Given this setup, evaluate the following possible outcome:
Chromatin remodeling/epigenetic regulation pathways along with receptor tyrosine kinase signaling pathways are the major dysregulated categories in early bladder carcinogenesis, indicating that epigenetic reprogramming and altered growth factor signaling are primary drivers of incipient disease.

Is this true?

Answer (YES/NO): NO